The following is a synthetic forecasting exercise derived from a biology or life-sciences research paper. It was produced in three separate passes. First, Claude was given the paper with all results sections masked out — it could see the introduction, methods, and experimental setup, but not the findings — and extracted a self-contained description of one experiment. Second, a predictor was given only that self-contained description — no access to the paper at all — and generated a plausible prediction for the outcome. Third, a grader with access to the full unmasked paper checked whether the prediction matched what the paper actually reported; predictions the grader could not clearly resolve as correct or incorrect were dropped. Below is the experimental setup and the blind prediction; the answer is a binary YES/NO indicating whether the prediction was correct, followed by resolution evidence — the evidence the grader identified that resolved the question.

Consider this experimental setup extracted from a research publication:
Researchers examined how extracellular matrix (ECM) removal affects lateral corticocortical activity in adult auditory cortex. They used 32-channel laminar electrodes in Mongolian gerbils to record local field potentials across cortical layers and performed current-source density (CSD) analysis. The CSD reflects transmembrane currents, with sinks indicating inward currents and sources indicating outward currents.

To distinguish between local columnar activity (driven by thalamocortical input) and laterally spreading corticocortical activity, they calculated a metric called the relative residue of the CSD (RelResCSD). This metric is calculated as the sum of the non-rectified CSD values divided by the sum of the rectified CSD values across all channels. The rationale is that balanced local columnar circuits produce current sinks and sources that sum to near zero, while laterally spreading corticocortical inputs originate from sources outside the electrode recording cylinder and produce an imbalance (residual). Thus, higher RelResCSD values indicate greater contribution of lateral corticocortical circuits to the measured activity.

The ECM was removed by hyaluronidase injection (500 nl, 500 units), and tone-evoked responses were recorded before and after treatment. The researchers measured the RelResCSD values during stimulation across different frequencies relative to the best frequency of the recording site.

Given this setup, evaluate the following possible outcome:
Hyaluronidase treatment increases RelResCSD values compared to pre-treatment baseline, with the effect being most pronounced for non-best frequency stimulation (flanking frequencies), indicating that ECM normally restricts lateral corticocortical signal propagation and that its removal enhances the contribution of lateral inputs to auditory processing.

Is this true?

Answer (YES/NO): YES